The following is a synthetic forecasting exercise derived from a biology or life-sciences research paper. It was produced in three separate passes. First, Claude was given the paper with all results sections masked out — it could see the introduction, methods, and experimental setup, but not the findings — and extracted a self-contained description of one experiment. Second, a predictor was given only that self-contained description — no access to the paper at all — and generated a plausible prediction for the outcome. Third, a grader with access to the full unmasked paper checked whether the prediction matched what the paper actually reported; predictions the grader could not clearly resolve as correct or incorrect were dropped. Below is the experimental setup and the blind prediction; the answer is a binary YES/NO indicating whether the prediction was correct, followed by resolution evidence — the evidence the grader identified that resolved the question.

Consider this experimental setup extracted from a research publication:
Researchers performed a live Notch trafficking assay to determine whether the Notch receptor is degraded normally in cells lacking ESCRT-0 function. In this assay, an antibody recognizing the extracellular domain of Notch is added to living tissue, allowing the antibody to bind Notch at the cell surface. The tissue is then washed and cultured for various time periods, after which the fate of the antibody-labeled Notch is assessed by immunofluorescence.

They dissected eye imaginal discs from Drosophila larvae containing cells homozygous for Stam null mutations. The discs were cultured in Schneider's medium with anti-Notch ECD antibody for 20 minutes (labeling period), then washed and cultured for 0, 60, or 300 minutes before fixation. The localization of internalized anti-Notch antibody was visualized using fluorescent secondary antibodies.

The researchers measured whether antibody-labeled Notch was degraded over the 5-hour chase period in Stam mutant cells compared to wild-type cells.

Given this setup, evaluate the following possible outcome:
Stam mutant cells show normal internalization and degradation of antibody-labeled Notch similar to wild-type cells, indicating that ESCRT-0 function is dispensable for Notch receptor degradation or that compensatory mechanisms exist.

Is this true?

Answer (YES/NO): NO